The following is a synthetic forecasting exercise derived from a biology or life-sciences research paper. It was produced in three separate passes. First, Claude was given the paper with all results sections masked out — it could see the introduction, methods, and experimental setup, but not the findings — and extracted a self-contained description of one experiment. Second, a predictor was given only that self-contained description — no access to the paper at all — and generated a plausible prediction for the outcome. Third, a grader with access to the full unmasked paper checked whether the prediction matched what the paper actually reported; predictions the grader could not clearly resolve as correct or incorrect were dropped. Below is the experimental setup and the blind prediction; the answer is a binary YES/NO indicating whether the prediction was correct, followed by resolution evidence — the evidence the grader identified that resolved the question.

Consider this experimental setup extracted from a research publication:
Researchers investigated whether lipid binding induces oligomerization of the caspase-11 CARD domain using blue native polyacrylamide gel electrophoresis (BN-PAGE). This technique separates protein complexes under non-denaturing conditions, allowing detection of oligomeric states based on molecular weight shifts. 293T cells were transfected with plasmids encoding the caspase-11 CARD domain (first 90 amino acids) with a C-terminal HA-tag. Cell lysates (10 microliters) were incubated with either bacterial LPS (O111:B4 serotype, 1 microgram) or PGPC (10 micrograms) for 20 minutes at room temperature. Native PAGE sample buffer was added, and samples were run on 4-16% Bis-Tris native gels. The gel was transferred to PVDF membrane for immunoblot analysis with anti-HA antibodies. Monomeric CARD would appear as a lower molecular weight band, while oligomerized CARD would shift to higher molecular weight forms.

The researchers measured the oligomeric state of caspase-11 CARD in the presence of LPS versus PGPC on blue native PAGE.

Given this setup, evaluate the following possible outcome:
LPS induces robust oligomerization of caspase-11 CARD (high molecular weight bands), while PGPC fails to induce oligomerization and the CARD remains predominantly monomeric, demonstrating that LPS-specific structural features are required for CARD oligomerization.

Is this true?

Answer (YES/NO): YES